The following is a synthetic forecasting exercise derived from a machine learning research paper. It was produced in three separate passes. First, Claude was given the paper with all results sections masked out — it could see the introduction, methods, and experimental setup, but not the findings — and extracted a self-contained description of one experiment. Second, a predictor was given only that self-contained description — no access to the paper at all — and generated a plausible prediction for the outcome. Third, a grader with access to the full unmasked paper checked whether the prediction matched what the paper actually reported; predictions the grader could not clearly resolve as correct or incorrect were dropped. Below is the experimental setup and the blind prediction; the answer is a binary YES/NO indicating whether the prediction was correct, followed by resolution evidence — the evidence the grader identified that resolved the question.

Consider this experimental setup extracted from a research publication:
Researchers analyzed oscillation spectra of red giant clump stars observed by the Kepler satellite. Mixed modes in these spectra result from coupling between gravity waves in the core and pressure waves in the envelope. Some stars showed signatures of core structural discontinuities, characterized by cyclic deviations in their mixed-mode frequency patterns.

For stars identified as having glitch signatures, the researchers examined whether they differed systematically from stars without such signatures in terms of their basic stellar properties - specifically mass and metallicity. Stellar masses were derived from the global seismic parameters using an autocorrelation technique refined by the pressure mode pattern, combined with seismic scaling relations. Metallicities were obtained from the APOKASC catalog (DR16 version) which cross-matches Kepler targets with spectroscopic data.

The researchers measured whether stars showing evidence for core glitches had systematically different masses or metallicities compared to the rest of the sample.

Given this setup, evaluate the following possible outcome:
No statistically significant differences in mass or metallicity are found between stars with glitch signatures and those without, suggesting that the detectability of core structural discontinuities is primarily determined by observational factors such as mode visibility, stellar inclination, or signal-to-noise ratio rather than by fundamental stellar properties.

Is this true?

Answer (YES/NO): NO